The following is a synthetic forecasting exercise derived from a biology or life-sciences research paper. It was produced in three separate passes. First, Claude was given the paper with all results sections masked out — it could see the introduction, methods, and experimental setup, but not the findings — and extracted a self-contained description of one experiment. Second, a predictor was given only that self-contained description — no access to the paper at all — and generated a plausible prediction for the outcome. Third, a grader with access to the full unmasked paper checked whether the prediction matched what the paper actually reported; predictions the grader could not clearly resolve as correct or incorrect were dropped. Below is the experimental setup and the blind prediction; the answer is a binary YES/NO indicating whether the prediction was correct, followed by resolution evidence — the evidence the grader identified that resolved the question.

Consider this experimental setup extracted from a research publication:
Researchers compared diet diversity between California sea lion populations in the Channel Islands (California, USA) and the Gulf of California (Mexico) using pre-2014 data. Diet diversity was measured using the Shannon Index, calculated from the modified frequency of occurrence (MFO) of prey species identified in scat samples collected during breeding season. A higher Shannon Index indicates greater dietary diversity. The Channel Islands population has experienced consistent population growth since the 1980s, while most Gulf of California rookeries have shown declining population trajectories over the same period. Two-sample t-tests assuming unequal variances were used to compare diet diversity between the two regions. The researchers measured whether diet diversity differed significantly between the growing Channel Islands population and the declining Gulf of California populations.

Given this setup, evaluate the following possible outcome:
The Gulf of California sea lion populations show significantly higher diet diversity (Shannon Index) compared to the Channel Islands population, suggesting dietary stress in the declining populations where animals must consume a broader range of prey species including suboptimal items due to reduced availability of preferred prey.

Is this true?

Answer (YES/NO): NO